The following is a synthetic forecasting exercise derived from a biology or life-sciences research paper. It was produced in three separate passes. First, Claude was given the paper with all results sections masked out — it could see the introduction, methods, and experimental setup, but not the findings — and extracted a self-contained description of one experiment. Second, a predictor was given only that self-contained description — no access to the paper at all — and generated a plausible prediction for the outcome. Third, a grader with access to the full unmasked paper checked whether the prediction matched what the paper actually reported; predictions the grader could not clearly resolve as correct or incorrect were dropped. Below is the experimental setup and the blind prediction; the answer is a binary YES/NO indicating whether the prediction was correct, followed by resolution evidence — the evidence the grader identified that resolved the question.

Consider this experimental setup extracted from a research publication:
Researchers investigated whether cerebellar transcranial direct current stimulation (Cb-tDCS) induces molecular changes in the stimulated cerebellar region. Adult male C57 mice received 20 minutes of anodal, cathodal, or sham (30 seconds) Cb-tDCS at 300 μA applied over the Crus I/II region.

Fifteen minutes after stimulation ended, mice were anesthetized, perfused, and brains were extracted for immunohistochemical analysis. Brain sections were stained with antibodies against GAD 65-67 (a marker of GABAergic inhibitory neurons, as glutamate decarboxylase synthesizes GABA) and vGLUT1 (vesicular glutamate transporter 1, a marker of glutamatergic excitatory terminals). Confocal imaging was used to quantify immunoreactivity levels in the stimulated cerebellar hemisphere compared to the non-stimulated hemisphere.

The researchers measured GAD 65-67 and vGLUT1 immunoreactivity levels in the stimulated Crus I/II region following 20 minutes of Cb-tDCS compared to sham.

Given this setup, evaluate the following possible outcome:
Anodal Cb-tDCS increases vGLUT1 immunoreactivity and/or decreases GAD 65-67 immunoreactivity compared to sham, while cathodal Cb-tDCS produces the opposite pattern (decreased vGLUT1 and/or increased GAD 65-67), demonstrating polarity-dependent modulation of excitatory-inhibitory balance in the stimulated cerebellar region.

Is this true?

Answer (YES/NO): NO